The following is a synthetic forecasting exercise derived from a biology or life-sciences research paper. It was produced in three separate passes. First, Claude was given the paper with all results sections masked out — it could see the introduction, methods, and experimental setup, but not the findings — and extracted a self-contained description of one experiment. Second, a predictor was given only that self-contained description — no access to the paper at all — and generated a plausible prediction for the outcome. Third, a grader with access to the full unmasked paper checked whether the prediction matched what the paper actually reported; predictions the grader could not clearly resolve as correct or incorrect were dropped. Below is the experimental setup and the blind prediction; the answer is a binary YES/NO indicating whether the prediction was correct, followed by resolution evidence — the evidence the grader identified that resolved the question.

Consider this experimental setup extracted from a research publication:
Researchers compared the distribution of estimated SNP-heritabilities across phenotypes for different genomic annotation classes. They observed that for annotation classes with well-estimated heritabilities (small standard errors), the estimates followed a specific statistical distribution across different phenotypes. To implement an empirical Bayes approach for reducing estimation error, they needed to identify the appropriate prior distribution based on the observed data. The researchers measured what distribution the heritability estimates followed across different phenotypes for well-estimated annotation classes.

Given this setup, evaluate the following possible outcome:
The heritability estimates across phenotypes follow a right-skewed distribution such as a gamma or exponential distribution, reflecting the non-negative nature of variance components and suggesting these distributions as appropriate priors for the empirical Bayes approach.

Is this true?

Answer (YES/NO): YES